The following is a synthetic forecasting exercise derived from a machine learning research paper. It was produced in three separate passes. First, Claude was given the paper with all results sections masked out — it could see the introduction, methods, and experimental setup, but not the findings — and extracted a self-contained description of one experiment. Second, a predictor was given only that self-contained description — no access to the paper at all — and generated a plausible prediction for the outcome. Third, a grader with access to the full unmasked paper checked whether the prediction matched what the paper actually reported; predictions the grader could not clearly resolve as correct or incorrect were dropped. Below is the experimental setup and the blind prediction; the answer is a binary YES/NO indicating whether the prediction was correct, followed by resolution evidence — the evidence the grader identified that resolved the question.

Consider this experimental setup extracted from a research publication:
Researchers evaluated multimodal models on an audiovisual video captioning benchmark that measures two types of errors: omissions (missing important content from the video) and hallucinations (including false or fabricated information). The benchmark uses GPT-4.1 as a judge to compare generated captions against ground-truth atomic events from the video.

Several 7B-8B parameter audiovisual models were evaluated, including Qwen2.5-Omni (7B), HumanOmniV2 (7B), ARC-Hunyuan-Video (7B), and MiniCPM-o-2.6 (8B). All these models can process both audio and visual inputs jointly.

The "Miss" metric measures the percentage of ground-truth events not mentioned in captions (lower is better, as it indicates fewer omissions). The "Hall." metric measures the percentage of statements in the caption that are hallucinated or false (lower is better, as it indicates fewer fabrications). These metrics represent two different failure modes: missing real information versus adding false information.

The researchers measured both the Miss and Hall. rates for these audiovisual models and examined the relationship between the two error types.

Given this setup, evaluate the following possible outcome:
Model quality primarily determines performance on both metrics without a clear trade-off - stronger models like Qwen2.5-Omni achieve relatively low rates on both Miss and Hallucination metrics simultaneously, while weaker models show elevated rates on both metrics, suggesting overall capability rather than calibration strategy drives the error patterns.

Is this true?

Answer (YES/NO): NO